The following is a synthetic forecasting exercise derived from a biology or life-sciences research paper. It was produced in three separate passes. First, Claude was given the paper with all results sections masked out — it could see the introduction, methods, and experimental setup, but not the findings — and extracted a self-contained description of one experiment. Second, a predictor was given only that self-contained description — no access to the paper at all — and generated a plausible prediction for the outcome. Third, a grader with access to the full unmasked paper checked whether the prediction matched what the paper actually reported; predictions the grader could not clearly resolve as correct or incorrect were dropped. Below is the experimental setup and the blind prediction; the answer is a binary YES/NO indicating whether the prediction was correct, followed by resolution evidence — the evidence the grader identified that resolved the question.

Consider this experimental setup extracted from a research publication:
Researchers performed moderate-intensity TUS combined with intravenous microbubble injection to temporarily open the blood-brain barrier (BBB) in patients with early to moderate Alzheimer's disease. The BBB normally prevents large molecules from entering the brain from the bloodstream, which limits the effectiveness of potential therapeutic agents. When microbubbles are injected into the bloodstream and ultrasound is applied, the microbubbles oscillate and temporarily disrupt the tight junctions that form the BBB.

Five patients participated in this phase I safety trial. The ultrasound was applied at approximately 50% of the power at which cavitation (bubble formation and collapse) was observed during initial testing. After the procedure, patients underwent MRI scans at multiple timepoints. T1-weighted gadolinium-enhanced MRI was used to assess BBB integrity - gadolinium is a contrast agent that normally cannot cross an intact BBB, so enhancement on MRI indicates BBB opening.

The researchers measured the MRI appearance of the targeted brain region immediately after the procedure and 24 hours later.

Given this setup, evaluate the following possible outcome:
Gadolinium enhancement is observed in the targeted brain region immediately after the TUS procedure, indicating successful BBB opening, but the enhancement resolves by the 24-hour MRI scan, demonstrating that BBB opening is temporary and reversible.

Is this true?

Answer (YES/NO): YES